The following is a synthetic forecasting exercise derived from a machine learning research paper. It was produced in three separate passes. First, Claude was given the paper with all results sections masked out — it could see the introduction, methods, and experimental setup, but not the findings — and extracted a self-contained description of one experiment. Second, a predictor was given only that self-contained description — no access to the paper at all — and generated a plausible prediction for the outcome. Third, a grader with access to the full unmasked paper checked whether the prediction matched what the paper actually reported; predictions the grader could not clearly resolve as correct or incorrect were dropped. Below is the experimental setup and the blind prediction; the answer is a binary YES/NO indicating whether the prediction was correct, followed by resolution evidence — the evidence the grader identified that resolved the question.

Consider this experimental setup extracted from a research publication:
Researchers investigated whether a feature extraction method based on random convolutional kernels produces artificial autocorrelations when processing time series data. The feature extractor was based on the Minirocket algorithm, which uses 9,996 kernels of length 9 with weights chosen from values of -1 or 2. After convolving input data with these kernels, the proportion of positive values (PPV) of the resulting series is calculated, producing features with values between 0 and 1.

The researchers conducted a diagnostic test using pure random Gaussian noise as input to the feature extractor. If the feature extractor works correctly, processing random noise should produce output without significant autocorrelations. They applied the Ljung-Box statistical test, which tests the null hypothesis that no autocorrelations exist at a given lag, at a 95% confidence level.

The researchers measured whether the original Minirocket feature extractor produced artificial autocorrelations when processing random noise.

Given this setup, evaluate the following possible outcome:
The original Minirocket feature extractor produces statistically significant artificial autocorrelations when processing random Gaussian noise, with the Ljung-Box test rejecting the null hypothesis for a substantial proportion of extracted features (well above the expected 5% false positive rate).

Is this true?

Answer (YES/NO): YES